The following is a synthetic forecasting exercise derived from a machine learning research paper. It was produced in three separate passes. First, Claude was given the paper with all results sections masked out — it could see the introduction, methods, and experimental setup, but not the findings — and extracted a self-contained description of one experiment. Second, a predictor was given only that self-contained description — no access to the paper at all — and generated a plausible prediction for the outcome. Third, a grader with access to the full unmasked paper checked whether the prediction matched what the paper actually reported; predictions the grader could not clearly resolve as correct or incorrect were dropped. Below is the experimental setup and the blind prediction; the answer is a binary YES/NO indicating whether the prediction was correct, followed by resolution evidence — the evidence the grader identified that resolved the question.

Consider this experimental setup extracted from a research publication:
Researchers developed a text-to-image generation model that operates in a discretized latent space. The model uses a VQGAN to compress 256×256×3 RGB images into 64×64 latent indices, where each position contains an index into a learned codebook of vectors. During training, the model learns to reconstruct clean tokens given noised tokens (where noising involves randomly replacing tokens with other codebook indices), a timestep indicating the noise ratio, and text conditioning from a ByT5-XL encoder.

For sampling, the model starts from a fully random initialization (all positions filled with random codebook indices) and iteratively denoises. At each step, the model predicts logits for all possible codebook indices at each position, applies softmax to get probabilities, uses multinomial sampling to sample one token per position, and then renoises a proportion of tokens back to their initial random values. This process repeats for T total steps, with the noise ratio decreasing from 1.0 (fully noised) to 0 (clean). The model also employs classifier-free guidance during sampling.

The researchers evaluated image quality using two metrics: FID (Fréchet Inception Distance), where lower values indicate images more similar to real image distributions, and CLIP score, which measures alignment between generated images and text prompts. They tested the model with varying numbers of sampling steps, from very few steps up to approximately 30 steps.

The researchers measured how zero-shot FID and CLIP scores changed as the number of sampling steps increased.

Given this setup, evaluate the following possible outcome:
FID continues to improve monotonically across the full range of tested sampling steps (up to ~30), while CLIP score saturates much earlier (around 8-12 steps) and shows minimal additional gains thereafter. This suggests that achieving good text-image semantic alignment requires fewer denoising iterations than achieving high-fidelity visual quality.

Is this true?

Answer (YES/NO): NO